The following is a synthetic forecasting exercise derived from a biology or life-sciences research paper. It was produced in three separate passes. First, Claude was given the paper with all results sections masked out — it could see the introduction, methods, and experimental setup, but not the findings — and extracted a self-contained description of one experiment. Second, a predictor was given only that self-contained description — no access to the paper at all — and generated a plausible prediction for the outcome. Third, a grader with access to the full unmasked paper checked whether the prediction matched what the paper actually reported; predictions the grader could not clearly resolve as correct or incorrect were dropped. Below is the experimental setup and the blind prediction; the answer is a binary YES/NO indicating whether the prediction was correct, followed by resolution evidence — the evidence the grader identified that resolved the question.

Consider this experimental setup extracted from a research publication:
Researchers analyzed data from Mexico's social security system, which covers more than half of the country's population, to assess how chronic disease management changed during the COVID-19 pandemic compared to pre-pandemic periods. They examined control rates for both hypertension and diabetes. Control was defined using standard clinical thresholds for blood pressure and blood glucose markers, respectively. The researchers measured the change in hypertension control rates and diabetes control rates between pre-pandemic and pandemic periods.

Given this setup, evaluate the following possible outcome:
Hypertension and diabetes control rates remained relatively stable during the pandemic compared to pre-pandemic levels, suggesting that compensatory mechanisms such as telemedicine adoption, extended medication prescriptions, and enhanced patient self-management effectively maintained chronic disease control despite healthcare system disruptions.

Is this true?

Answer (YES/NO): NO